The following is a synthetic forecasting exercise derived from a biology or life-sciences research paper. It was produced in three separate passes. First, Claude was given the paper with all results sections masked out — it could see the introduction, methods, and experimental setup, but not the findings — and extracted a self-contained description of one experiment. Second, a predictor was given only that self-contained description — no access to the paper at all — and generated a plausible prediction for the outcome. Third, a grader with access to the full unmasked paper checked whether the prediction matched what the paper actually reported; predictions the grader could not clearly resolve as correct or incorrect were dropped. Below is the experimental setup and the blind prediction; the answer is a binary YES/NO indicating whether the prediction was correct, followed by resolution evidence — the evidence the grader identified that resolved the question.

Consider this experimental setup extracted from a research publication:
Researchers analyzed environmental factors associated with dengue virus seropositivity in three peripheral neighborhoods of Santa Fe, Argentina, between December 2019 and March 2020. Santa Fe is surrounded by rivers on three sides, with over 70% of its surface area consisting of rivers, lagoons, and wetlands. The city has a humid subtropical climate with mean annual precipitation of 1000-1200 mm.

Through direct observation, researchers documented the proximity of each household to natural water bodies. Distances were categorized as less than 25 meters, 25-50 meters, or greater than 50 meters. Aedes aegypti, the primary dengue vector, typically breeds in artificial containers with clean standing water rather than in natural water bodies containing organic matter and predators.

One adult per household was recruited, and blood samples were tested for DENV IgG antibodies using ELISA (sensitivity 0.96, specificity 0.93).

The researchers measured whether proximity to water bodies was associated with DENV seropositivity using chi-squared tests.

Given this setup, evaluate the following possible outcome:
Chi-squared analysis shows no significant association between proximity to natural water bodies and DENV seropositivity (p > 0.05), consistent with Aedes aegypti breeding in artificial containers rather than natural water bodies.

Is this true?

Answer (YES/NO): YES